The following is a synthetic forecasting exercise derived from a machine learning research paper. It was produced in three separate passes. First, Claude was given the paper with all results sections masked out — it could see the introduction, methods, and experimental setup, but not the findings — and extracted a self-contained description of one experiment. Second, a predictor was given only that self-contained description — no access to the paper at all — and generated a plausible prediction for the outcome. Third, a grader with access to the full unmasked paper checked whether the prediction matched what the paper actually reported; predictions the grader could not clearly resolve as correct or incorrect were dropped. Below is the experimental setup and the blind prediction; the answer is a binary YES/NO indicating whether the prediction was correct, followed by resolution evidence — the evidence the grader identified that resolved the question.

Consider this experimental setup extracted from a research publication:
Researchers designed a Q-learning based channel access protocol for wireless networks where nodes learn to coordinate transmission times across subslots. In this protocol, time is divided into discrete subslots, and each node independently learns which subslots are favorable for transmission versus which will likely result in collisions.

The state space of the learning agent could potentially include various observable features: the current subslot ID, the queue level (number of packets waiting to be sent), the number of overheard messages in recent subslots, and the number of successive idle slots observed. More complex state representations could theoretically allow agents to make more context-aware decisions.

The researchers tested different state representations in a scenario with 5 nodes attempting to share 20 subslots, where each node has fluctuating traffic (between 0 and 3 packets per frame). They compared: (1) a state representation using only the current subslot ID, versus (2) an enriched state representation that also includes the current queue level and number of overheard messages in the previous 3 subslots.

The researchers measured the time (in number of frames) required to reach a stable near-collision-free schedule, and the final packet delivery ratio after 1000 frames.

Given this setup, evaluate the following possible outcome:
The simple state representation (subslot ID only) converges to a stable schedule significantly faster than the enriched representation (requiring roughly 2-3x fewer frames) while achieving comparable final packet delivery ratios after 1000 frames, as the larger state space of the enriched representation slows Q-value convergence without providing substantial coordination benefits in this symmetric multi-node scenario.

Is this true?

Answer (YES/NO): NO